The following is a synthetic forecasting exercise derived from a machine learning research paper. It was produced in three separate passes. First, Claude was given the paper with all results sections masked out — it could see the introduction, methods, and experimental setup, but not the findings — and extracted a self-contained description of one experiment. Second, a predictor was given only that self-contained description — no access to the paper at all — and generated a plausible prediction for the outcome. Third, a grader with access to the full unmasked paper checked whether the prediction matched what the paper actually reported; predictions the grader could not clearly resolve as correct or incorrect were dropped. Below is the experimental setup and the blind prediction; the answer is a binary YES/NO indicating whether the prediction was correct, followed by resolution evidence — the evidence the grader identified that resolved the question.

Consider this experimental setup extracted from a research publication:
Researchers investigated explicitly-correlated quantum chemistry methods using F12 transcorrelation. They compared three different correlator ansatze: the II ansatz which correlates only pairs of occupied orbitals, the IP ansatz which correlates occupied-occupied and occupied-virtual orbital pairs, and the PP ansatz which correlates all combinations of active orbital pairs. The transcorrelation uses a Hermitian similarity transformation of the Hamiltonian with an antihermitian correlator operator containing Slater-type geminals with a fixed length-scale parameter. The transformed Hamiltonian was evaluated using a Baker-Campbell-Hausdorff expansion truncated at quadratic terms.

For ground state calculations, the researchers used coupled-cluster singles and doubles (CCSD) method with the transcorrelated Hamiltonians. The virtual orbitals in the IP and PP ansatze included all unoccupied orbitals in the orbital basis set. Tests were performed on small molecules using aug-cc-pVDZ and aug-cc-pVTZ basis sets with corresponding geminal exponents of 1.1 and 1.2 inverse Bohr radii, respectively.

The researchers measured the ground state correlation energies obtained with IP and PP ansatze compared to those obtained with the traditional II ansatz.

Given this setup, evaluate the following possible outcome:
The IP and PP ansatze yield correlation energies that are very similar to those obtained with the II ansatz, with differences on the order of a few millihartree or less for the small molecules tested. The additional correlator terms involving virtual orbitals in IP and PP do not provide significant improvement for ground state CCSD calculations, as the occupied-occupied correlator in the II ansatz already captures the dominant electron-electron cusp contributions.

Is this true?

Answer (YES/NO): NO